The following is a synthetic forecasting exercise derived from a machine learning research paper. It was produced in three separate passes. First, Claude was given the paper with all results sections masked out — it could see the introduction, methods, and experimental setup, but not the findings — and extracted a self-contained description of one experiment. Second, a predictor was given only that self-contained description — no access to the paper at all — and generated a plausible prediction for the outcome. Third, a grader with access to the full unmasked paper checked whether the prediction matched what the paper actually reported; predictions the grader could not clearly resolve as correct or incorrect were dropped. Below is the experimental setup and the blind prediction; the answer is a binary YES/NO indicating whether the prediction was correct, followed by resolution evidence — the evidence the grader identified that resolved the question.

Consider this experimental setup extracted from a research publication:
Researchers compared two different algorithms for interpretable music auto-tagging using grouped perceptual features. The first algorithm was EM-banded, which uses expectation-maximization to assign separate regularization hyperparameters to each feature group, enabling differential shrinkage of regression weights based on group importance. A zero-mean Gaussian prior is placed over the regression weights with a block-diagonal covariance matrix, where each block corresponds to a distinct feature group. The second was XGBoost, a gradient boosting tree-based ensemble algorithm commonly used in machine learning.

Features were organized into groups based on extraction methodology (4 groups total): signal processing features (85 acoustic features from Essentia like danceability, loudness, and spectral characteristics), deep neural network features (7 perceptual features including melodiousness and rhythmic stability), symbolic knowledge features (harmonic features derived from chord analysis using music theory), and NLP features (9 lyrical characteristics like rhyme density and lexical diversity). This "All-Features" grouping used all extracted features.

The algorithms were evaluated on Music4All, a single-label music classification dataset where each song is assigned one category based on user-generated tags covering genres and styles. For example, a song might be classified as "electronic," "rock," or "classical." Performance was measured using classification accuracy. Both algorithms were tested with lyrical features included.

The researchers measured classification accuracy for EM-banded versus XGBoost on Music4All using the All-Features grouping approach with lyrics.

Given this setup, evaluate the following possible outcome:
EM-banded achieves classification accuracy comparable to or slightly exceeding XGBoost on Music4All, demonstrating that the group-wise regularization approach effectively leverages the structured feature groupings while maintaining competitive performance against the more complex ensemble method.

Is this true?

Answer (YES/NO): NO